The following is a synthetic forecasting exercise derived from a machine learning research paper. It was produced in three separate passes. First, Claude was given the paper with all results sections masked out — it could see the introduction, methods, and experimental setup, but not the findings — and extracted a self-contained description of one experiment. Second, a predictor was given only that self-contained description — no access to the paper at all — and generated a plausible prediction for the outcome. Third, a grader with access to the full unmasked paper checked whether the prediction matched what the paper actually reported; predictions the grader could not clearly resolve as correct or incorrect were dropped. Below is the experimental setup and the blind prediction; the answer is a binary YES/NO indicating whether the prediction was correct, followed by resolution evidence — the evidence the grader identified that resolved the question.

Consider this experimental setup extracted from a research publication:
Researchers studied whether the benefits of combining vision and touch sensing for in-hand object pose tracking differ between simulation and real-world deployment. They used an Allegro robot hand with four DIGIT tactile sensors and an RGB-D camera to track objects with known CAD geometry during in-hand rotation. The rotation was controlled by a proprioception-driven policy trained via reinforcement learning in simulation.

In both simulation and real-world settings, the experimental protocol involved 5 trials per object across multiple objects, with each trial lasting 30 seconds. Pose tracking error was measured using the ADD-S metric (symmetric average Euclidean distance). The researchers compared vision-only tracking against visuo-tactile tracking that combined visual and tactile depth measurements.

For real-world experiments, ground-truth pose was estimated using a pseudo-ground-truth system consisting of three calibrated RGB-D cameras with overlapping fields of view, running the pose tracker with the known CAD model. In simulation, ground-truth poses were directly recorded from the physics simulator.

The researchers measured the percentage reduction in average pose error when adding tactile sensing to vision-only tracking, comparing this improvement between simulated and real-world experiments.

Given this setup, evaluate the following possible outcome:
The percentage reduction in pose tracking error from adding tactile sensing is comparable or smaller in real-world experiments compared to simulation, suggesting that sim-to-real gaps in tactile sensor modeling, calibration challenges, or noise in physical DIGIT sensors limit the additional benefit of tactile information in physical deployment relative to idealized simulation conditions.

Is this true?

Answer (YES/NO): YES